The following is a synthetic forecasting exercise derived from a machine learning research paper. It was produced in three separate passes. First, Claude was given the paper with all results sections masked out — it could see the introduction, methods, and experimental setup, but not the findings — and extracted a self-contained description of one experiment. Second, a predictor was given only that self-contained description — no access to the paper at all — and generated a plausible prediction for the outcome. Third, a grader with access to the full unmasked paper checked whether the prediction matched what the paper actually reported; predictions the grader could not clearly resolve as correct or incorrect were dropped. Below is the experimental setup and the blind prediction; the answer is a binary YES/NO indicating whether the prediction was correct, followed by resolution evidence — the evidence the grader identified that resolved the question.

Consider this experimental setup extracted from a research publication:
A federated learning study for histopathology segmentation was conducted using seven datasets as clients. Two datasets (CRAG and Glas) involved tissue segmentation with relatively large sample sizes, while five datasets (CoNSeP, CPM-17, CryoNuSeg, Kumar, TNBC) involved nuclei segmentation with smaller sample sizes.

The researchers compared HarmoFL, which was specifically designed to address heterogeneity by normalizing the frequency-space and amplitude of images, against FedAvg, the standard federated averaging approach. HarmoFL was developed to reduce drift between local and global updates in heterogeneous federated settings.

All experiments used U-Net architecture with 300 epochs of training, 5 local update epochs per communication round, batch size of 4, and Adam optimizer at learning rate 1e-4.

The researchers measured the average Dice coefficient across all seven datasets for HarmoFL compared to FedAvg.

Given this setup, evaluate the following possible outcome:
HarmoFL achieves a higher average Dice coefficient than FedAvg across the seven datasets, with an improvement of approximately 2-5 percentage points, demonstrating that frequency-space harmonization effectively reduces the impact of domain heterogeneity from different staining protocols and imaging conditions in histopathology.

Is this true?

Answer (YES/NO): NO